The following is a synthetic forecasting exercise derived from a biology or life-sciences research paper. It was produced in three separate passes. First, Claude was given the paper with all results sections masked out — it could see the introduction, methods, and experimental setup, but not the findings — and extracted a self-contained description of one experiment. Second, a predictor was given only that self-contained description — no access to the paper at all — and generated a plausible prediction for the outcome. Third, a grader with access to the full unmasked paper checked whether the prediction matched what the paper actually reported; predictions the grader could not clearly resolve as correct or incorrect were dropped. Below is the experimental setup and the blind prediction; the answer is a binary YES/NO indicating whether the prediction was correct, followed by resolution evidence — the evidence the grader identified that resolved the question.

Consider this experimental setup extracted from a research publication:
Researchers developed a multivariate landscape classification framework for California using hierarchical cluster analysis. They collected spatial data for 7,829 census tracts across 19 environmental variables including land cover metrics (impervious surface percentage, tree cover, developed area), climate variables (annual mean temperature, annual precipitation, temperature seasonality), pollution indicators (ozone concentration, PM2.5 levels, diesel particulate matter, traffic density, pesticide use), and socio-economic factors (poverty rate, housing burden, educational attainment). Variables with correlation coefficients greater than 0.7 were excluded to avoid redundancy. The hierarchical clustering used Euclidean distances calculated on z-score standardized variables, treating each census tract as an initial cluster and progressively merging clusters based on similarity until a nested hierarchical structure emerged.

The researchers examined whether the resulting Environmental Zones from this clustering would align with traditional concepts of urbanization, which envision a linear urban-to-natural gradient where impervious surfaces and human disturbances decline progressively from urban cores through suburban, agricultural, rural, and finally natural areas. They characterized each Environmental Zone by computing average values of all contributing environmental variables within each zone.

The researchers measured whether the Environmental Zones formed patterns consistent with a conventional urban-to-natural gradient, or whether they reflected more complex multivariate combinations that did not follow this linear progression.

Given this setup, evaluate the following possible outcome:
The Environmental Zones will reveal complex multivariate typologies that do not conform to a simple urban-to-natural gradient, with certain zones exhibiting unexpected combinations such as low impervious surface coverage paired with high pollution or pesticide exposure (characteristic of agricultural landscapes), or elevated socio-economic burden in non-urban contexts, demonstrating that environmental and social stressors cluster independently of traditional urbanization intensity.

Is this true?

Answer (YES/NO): YES